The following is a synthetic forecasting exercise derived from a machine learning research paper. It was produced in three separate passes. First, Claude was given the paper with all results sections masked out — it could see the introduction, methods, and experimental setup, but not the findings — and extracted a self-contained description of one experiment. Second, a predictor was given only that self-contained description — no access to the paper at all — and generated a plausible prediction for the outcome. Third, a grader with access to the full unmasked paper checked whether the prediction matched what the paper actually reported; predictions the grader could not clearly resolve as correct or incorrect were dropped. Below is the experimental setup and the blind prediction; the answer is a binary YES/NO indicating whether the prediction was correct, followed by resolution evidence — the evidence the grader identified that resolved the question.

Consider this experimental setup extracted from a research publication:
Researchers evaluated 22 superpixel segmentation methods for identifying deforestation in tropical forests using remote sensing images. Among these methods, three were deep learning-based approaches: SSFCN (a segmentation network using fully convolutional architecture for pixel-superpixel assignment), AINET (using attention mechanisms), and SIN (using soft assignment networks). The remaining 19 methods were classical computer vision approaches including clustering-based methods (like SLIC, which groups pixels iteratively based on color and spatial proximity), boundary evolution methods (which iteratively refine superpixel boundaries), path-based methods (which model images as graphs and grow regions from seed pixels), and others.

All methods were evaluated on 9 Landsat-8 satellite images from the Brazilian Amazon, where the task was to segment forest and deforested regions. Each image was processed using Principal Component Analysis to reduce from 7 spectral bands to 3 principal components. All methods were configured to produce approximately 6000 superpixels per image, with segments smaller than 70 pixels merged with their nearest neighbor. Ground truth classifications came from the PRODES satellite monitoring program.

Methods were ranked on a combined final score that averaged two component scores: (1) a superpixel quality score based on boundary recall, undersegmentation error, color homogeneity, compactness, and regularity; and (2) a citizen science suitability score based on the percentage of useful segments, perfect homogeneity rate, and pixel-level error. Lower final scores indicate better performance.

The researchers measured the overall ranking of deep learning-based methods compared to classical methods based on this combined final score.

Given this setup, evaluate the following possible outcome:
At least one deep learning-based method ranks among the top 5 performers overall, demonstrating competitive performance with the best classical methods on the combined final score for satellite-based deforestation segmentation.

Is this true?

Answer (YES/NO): NO